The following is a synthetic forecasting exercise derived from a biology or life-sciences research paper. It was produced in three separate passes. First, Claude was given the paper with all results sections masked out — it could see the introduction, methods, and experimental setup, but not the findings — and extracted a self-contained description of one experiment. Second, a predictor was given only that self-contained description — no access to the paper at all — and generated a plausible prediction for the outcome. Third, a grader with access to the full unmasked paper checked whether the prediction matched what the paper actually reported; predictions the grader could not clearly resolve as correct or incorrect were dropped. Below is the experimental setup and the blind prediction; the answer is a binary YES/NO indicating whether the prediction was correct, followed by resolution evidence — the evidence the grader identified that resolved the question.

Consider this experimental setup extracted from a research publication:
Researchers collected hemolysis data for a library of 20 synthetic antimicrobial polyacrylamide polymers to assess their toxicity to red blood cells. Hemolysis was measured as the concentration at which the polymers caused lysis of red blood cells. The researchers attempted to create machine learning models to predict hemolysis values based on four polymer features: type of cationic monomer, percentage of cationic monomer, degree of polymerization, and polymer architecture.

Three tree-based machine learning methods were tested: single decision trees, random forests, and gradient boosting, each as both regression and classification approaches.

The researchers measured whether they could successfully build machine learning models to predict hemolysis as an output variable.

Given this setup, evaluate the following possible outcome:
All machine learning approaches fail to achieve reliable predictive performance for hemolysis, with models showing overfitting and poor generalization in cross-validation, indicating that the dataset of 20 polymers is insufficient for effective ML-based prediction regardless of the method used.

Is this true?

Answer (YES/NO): NO